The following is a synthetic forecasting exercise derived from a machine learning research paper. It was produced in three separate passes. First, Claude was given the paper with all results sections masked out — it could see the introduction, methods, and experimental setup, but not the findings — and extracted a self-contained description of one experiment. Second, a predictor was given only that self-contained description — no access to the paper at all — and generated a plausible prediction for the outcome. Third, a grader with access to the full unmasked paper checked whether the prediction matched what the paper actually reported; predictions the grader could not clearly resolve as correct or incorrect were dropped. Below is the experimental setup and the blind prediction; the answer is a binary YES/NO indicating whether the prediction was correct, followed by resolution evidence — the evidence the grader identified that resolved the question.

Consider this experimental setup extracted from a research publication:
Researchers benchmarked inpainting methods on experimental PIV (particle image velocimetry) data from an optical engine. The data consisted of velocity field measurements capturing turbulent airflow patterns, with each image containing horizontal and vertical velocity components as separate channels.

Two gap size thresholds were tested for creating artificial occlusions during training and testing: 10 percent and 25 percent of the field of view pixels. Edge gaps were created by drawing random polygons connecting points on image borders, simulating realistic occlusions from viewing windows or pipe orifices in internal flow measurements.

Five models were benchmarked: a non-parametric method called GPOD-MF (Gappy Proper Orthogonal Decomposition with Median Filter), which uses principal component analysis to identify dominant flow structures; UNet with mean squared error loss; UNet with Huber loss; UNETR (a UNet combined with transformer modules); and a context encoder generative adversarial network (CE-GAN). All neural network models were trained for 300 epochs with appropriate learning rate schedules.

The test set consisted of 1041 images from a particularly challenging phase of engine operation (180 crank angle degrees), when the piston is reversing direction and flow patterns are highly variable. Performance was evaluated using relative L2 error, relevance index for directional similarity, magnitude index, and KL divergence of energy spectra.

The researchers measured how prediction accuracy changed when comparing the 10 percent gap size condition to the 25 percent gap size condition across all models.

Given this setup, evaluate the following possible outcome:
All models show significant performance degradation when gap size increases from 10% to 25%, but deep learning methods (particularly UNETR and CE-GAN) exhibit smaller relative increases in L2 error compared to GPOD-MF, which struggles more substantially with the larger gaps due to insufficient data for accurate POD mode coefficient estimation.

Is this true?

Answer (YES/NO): NO